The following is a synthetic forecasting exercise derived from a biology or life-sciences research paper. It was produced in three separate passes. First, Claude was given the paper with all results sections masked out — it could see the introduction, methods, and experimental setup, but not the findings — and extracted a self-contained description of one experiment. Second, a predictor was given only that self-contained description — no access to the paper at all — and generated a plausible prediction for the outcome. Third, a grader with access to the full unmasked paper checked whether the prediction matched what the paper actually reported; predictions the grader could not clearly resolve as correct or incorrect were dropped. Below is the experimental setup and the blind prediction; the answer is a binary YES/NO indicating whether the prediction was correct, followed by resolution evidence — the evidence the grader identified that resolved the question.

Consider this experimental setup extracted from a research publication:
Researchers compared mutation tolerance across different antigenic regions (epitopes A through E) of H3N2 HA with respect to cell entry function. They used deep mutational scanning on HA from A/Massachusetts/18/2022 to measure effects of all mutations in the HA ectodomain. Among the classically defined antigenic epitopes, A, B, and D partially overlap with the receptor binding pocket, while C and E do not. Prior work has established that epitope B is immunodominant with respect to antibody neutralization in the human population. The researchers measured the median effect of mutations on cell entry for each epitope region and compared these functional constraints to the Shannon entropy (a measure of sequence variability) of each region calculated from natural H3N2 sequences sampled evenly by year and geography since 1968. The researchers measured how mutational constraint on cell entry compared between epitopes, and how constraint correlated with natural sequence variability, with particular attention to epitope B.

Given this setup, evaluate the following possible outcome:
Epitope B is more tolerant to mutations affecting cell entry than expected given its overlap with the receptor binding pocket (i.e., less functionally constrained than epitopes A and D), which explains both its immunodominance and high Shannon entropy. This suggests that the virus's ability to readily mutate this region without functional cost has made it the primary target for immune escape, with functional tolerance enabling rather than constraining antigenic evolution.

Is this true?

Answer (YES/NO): NO